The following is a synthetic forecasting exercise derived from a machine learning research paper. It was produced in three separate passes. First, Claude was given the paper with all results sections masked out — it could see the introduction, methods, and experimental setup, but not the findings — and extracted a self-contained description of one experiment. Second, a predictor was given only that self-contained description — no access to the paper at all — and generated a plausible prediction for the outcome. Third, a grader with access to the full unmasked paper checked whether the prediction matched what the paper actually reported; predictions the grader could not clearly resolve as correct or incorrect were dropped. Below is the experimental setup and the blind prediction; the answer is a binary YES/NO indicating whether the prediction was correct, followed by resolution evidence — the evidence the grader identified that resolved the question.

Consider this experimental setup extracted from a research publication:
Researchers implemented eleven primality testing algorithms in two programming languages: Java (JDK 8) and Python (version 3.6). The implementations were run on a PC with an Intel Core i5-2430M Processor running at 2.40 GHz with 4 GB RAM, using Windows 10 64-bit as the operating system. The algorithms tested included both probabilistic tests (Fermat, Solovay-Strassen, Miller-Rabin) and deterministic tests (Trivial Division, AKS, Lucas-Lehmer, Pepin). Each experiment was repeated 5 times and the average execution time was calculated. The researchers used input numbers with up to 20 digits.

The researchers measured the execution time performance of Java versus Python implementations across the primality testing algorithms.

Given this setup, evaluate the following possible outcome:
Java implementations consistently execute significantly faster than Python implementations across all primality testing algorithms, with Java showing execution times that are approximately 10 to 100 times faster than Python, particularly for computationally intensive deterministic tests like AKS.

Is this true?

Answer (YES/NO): NO